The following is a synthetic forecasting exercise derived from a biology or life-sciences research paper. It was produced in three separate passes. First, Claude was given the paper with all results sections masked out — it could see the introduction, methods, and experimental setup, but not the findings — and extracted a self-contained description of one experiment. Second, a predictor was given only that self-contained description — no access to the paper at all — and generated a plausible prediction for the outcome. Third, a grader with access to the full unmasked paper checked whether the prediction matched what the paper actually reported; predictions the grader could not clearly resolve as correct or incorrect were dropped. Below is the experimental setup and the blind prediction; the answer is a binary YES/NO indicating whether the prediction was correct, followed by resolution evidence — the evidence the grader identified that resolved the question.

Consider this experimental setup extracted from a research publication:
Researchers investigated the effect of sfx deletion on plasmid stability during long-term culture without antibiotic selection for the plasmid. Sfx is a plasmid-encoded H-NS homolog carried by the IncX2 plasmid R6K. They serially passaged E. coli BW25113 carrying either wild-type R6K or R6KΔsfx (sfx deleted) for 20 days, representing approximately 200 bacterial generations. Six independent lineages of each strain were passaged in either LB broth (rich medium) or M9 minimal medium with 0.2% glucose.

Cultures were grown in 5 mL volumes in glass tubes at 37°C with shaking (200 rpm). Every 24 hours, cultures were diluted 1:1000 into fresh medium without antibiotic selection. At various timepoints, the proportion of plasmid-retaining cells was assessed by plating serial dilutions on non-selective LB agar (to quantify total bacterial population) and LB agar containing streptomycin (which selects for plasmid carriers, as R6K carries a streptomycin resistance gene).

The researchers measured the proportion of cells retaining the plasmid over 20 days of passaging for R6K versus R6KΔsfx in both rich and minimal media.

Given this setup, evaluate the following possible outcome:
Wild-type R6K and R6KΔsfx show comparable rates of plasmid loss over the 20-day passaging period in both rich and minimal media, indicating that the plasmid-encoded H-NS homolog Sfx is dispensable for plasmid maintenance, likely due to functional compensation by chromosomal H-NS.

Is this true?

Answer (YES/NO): NO